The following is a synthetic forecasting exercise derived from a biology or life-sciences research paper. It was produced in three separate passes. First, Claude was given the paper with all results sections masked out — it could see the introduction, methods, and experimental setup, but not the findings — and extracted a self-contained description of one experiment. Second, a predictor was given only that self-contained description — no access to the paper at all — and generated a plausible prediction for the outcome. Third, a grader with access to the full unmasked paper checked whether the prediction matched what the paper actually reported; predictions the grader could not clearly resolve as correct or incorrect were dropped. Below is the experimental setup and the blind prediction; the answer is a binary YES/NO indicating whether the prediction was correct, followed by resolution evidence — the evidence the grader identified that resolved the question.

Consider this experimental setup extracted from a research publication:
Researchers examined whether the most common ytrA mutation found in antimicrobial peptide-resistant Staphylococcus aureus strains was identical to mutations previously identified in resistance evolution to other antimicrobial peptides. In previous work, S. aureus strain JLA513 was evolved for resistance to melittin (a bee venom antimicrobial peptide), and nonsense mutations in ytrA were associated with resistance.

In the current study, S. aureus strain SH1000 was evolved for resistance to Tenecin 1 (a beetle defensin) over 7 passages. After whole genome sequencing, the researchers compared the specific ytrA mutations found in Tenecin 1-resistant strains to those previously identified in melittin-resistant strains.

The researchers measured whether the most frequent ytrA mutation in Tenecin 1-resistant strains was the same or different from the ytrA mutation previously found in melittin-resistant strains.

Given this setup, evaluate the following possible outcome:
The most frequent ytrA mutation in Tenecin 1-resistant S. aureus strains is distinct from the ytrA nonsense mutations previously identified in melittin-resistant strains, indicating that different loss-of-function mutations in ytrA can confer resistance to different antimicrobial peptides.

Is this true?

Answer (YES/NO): NO